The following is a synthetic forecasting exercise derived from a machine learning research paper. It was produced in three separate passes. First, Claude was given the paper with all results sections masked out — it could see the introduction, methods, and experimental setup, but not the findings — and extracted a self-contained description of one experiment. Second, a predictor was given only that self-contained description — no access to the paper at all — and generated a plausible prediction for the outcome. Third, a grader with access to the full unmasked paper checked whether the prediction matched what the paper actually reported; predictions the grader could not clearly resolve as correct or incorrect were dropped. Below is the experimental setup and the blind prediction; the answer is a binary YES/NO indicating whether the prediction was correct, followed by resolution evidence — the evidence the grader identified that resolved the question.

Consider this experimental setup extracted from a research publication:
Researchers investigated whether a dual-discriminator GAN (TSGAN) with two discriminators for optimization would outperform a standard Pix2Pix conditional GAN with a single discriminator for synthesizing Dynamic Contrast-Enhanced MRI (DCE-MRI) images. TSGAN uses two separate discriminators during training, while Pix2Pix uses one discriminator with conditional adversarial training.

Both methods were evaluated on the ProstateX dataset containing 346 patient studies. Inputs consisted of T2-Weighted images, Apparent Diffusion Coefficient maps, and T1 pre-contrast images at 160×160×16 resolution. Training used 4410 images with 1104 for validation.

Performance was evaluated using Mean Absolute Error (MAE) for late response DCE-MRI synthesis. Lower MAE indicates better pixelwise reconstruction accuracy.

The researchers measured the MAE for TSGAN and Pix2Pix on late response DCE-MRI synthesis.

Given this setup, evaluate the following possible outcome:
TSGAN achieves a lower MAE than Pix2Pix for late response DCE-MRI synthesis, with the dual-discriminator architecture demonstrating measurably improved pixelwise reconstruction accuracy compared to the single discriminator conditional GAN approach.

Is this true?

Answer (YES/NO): YES